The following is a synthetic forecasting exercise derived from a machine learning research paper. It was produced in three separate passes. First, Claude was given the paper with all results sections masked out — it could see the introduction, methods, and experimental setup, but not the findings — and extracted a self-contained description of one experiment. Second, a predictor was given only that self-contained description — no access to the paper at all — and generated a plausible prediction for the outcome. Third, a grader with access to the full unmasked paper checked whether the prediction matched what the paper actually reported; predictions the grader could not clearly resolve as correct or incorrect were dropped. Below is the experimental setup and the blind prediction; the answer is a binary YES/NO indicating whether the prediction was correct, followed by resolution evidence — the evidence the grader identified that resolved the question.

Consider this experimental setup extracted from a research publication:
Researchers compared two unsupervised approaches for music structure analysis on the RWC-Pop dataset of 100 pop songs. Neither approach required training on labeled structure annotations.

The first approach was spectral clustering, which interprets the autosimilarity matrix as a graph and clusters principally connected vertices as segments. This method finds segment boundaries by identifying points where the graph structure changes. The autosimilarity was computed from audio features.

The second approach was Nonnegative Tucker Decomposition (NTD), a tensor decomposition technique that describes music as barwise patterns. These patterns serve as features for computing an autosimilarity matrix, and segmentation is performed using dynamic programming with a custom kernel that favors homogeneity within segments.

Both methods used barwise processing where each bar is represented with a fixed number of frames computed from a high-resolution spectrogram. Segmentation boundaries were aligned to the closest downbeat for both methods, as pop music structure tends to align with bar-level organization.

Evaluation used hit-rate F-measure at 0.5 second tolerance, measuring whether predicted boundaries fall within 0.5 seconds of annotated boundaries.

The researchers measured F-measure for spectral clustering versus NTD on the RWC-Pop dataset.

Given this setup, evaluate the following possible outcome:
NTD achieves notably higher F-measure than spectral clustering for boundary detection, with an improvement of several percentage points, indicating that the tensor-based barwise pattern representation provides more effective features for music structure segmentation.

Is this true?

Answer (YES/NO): YES